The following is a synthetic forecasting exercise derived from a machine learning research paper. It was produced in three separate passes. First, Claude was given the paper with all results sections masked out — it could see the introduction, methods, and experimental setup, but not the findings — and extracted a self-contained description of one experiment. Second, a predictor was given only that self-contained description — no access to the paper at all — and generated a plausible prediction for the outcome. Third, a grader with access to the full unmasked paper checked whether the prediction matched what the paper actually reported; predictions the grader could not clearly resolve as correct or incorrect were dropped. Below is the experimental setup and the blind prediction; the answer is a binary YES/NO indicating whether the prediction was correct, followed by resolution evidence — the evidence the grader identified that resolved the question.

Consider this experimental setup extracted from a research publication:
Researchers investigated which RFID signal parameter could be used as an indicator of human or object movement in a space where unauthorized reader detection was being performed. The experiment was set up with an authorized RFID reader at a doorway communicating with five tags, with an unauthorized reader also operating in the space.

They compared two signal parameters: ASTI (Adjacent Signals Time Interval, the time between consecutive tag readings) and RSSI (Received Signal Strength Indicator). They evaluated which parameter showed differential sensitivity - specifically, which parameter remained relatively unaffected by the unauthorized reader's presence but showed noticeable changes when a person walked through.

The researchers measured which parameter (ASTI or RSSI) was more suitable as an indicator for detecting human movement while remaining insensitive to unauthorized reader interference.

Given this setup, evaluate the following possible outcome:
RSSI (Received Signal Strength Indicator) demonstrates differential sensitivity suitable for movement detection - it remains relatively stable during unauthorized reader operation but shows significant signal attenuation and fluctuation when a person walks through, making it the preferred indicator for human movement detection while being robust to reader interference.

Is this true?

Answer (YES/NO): YES